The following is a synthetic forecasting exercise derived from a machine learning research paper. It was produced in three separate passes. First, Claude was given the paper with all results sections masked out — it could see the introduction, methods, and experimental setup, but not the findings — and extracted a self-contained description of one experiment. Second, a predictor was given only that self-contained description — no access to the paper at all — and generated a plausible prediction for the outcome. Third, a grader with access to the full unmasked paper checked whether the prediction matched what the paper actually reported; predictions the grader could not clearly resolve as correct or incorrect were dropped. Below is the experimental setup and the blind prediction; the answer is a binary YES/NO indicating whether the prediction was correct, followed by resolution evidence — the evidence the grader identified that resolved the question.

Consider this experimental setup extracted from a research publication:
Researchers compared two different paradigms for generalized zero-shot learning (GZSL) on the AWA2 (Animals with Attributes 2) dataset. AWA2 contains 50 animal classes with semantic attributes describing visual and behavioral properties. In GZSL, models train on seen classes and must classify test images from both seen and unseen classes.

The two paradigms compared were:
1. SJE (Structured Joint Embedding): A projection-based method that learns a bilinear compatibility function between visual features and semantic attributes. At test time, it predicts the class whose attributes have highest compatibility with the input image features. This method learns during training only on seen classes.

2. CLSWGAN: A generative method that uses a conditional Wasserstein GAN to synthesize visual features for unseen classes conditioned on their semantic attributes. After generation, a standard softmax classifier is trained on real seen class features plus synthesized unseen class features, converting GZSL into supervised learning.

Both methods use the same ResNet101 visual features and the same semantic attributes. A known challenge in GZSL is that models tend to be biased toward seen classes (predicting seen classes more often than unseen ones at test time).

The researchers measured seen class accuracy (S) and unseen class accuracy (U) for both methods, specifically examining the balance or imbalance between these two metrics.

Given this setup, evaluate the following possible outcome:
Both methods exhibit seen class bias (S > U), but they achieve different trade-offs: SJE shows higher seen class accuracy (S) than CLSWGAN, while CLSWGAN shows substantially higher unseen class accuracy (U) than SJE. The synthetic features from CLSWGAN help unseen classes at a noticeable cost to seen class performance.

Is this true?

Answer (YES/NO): NO